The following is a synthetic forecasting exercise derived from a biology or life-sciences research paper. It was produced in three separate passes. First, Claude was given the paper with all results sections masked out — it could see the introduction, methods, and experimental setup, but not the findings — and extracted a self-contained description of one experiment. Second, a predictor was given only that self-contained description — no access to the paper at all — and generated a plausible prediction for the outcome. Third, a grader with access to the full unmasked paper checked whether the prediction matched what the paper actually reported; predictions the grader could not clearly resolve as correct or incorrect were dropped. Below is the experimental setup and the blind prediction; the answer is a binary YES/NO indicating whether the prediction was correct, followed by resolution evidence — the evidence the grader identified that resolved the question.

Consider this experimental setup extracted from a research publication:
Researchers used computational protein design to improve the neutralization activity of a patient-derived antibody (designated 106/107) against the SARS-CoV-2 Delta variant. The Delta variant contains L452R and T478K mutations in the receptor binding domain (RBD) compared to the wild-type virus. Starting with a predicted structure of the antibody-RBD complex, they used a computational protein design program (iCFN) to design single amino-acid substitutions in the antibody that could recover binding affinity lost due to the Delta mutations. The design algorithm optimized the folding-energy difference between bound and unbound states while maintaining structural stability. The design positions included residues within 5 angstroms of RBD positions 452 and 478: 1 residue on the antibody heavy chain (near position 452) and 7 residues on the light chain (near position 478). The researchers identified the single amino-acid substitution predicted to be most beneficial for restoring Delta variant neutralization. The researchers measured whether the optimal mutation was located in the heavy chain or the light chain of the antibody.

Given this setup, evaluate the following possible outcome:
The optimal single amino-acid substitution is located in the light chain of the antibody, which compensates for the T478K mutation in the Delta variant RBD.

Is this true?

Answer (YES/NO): YES